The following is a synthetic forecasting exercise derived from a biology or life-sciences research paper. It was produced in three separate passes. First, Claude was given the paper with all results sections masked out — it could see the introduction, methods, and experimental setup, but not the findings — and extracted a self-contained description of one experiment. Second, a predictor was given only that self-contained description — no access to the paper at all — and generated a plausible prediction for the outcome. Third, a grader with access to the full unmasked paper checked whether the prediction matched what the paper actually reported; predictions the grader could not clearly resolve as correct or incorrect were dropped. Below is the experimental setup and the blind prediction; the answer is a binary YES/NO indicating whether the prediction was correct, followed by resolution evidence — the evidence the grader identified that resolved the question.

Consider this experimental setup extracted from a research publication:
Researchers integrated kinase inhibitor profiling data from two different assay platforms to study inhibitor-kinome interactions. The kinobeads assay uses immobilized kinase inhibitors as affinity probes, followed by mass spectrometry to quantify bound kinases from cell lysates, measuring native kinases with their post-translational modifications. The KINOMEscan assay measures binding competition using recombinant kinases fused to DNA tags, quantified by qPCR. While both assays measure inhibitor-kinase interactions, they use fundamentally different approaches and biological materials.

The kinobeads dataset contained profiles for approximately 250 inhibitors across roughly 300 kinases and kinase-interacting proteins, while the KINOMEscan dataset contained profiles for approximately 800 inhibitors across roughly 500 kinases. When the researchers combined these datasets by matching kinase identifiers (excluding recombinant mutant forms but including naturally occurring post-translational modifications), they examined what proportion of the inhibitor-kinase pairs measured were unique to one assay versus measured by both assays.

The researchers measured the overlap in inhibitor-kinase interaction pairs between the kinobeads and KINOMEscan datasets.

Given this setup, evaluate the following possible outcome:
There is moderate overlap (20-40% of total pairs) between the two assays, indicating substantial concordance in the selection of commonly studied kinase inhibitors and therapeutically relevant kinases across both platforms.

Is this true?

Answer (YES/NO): NO